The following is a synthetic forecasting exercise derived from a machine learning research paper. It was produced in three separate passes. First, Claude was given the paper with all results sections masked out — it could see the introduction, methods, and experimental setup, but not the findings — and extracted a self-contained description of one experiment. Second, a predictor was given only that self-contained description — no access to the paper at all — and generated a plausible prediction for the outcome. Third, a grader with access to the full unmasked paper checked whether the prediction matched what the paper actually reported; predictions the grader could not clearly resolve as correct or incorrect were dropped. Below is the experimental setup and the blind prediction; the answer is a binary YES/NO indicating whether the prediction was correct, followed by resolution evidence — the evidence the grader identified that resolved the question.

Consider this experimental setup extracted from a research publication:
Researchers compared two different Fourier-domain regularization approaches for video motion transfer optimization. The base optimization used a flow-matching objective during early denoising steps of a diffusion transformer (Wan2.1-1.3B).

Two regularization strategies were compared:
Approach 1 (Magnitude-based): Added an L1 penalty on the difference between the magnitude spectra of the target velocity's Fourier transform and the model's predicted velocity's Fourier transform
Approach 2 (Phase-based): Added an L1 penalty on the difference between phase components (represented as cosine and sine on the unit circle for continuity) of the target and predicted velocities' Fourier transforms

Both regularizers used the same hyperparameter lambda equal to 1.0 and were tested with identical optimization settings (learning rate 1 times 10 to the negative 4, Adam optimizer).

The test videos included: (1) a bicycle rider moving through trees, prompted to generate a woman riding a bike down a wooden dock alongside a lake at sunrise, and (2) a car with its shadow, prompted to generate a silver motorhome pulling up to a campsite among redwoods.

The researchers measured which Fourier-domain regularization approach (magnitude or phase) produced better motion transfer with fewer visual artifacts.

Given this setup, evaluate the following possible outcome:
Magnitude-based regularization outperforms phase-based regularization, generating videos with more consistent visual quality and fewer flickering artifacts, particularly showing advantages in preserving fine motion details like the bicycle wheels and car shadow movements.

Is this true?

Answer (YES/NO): NO